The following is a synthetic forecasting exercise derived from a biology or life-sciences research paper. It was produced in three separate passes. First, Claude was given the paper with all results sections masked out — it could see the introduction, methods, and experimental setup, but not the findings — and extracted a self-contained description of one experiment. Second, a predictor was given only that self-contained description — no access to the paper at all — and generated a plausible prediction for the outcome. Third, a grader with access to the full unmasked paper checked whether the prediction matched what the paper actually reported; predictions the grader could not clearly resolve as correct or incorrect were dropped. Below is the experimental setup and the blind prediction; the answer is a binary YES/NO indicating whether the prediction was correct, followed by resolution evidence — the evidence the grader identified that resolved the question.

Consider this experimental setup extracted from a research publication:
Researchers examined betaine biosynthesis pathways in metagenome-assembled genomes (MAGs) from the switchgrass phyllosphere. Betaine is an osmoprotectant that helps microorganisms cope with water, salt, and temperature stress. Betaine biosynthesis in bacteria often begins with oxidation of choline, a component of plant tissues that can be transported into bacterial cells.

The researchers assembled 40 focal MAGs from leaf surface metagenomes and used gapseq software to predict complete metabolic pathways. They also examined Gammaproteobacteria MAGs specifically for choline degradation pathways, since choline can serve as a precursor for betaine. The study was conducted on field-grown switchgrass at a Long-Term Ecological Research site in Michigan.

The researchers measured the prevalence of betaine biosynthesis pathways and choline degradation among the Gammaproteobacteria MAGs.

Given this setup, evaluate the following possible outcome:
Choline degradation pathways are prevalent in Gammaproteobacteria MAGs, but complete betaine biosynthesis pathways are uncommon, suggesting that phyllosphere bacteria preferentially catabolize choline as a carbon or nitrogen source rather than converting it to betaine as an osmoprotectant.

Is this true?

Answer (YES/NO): NO